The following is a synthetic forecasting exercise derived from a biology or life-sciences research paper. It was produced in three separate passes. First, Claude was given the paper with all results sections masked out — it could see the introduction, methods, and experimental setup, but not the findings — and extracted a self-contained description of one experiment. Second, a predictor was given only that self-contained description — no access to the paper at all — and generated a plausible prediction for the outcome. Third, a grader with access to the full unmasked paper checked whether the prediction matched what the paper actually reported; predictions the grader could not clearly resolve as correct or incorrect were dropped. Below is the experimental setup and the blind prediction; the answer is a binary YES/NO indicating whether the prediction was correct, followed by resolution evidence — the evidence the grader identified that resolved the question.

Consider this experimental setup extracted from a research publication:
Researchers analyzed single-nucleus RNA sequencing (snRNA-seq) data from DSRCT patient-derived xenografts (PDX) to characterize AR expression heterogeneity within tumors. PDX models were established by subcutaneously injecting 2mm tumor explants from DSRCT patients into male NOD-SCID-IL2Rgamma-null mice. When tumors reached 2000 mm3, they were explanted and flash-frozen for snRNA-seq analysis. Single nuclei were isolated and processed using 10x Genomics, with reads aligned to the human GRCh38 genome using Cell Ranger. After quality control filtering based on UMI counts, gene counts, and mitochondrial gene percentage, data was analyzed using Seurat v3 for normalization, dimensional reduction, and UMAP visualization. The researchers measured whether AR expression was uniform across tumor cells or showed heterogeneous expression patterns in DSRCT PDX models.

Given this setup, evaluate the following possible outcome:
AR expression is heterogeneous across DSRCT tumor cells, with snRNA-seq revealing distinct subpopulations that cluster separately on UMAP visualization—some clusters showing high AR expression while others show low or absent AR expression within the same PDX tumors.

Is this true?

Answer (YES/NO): YES